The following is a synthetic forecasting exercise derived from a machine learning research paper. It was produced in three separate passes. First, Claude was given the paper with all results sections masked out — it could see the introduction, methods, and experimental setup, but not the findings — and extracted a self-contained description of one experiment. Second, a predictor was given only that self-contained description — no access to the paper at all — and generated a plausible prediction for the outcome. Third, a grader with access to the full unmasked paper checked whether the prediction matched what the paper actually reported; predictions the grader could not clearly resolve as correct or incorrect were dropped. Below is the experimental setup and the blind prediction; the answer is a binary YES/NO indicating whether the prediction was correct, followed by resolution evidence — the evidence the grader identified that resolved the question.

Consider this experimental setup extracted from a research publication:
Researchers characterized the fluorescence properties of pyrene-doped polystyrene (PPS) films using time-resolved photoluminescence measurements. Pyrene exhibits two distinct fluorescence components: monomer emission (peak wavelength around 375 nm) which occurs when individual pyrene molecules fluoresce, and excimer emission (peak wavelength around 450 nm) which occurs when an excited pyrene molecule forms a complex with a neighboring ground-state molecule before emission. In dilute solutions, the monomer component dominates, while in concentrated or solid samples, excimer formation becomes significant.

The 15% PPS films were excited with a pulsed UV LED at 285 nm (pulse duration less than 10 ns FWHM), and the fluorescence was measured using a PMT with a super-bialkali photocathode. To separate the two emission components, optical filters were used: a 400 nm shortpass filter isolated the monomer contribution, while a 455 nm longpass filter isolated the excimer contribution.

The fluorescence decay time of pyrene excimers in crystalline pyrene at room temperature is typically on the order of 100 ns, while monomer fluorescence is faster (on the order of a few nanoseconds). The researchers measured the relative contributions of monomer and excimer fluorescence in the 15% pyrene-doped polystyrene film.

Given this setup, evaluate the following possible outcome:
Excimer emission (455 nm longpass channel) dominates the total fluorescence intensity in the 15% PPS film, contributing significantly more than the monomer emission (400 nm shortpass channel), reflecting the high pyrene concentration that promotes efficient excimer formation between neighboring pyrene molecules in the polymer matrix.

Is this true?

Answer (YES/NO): NO